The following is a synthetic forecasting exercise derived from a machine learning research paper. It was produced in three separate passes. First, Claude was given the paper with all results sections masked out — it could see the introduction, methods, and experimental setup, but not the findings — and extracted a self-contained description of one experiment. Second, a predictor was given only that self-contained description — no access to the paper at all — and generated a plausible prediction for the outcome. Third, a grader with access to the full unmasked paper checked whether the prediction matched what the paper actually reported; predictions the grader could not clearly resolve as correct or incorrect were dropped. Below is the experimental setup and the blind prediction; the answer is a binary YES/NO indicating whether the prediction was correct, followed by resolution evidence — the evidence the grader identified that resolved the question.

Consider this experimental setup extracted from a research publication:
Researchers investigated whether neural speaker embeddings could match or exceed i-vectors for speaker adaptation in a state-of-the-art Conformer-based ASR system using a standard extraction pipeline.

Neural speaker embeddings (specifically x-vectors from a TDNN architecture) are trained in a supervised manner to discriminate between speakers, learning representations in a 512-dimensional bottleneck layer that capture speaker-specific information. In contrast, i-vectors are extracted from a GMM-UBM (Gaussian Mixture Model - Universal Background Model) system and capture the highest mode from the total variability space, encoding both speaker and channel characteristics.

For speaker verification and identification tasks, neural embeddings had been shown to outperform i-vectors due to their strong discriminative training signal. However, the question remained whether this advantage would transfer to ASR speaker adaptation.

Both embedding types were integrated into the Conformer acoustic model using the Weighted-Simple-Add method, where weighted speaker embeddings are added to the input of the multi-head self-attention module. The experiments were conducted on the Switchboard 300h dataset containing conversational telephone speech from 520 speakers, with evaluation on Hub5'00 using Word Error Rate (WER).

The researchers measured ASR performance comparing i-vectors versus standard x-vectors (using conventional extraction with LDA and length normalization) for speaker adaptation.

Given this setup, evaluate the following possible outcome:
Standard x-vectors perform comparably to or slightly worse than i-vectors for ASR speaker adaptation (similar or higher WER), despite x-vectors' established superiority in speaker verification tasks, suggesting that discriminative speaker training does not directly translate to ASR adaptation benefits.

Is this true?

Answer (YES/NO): YES